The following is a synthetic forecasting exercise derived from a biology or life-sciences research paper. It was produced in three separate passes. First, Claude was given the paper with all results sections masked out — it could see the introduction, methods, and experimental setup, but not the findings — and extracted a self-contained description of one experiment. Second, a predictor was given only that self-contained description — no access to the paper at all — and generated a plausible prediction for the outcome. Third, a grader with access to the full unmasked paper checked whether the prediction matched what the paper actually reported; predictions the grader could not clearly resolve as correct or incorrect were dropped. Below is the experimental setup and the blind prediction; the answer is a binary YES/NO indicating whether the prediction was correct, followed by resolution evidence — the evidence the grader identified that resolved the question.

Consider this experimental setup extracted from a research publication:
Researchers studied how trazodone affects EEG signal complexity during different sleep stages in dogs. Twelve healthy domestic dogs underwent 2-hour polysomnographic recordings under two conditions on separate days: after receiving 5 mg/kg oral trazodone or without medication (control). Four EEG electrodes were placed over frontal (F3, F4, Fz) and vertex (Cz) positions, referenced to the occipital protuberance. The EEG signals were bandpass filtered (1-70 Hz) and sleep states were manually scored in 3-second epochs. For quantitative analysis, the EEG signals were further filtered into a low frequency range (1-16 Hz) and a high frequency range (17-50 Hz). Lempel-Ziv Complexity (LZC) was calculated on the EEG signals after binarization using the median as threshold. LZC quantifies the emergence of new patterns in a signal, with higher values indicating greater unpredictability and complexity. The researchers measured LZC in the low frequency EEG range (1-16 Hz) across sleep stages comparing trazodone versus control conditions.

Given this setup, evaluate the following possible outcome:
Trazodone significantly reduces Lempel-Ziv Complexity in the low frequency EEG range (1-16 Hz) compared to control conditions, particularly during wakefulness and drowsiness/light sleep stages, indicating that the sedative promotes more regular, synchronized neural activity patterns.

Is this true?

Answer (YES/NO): NO